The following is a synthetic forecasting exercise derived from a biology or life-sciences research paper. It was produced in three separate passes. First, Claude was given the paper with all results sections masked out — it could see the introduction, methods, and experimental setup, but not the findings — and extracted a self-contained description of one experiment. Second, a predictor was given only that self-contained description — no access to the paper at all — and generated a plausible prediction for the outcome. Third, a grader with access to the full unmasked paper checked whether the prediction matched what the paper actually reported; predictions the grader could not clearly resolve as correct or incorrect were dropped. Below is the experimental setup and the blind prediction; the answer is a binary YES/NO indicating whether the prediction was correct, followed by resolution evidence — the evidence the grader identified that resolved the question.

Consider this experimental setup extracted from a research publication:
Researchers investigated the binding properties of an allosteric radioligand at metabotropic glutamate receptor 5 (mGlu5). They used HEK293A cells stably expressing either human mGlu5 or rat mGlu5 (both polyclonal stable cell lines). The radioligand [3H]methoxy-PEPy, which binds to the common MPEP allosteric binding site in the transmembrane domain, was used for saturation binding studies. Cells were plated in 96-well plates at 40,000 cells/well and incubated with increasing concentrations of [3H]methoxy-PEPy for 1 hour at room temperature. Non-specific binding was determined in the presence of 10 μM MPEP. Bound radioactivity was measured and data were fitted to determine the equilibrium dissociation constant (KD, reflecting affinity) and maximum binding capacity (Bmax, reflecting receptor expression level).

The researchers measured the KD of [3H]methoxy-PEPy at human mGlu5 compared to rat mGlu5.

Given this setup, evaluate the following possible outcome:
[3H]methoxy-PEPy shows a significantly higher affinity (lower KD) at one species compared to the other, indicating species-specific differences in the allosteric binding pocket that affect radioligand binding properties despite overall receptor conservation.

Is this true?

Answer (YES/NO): YES